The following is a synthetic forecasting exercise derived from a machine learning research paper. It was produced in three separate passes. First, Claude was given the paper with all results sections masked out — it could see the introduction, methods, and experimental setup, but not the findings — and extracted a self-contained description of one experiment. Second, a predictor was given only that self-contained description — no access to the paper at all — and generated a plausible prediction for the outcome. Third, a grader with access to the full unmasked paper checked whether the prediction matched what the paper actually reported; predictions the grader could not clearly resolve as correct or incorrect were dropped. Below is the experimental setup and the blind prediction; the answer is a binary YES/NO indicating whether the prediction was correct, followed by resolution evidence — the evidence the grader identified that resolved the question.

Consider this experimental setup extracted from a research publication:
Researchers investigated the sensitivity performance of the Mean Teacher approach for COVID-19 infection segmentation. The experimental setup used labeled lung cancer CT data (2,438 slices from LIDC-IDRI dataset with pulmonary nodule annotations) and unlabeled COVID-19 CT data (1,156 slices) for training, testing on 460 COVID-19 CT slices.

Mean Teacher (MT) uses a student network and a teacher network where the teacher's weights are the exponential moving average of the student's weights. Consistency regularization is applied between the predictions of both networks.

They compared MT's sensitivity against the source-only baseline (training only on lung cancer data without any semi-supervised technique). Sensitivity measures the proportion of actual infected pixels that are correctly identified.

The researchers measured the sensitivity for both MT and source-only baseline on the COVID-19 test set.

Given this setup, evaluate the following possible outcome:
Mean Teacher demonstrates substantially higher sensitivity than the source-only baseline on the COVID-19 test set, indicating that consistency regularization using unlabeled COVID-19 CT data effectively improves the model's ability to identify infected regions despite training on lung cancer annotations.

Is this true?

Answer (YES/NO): NO